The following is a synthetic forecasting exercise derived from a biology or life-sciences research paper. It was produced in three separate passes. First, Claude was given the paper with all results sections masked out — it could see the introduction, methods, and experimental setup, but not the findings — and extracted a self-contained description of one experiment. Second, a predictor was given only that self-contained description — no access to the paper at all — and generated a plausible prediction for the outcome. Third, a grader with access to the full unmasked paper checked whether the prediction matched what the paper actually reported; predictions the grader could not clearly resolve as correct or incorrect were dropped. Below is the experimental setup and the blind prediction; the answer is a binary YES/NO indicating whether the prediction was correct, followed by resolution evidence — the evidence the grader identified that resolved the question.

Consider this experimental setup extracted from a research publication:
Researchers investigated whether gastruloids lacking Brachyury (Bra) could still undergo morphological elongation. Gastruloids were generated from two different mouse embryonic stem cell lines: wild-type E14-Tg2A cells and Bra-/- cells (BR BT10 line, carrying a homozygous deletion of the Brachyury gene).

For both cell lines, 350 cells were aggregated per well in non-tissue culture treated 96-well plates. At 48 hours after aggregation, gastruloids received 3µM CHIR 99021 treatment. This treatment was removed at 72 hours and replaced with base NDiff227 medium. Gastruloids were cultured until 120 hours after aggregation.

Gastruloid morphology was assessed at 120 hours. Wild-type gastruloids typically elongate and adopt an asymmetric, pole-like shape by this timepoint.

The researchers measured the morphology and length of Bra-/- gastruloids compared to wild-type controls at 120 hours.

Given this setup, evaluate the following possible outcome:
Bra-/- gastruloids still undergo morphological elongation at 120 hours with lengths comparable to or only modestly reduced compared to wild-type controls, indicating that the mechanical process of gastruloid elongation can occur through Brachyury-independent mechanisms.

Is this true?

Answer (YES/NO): NO